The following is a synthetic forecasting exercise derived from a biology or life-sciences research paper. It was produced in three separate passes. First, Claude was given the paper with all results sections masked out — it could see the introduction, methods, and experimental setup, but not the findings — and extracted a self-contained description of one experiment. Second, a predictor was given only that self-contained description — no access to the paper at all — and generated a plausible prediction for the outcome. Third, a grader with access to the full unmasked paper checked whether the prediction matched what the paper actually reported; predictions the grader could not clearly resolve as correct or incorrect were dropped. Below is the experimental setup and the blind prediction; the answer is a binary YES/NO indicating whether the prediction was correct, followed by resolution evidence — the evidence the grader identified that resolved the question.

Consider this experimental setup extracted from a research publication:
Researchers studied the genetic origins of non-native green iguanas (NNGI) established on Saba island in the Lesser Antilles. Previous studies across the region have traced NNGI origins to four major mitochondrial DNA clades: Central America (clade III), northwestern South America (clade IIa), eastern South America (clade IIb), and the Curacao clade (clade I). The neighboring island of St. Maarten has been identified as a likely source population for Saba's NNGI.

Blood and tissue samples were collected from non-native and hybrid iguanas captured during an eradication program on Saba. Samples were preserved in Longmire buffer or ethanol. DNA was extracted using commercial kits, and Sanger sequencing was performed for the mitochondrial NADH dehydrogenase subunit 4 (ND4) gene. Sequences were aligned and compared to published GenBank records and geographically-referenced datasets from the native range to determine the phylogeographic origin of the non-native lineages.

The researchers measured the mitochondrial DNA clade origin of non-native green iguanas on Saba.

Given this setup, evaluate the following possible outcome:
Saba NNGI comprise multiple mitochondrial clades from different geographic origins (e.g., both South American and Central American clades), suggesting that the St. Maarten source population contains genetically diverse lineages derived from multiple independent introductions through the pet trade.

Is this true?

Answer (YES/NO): YES